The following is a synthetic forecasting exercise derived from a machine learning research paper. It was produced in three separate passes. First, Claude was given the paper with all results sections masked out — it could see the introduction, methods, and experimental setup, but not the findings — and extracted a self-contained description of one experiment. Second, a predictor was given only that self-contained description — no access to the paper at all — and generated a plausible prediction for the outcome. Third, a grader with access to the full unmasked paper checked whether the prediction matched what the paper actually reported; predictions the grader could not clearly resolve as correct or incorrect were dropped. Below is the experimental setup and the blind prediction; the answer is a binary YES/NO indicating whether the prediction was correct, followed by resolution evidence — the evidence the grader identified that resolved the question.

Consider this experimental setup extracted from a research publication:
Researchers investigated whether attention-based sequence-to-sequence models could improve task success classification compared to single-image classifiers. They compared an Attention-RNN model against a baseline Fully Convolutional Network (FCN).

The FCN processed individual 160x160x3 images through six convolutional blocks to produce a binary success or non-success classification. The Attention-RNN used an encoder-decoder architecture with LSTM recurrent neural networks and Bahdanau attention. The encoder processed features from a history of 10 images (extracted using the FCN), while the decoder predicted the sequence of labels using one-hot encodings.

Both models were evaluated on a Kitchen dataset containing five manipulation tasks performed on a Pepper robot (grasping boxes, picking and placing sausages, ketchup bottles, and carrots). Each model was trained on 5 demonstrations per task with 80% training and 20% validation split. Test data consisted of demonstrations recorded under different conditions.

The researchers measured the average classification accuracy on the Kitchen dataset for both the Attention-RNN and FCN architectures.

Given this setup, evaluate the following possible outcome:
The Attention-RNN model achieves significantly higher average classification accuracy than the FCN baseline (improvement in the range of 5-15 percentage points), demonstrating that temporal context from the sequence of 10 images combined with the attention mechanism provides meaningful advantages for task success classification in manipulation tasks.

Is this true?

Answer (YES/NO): NO